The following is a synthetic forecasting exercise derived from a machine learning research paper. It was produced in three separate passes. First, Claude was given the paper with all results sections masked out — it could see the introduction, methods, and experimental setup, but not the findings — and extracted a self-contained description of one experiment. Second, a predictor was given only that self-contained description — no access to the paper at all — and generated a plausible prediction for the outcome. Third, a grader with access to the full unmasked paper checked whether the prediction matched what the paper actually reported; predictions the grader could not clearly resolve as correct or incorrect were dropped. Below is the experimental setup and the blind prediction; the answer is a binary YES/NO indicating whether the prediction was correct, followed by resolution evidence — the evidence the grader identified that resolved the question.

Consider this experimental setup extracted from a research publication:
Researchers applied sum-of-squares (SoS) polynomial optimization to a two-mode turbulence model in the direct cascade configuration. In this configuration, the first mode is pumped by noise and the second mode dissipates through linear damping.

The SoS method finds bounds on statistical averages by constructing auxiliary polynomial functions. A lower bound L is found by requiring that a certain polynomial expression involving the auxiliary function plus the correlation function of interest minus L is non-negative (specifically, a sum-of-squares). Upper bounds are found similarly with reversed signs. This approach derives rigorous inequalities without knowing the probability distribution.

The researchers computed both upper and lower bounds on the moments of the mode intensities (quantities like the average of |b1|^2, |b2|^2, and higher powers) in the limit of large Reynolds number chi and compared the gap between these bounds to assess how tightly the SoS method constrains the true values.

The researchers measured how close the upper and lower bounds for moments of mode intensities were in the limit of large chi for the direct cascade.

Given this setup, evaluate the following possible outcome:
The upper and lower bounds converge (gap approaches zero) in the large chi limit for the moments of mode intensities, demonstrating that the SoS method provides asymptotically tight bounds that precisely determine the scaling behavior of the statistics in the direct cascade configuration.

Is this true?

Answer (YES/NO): YES